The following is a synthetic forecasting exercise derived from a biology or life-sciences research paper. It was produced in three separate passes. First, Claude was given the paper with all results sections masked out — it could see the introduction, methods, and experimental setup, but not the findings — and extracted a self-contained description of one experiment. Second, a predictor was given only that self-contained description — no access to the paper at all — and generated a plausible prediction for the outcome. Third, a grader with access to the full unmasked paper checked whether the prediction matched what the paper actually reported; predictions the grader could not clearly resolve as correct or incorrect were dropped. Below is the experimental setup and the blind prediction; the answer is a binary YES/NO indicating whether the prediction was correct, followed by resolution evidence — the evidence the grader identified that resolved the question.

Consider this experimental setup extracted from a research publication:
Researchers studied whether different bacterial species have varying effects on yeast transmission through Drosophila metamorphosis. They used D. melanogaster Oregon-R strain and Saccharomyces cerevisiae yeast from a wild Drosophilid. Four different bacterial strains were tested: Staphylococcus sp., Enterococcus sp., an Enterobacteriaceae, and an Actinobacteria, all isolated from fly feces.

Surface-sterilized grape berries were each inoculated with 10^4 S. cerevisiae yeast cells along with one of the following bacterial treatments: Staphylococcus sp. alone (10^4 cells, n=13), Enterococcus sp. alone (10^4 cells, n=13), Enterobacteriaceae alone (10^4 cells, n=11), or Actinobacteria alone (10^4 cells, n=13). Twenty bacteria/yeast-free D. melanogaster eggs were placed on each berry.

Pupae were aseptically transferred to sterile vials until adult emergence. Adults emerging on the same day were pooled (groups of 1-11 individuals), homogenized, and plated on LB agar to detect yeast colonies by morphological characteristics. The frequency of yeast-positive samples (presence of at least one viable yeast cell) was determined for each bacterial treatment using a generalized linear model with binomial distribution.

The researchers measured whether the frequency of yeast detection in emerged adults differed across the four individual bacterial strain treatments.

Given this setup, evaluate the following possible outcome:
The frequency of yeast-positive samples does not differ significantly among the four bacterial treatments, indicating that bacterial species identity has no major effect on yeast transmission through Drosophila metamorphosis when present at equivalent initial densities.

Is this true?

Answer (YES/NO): NO